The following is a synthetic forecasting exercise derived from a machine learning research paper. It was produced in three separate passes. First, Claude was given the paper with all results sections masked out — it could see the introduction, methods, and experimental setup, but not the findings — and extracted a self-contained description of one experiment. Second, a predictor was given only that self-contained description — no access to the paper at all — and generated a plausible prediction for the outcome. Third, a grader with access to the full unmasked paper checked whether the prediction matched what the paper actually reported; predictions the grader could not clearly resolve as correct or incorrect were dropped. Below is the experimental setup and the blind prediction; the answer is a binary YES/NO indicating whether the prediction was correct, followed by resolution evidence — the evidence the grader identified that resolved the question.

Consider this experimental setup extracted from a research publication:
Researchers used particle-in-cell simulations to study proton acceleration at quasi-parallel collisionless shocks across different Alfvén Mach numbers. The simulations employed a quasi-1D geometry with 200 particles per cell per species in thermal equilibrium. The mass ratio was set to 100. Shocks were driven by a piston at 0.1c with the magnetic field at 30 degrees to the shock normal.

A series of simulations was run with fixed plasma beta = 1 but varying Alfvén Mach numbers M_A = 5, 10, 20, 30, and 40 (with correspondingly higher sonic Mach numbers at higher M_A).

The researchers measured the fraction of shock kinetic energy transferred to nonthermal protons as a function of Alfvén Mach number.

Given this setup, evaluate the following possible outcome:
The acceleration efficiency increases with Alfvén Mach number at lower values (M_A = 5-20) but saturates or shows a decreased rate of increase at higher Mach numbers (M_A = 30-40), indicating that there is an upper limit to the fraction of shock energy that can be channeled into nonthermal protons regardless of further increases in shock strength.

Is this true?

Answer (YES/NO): YES